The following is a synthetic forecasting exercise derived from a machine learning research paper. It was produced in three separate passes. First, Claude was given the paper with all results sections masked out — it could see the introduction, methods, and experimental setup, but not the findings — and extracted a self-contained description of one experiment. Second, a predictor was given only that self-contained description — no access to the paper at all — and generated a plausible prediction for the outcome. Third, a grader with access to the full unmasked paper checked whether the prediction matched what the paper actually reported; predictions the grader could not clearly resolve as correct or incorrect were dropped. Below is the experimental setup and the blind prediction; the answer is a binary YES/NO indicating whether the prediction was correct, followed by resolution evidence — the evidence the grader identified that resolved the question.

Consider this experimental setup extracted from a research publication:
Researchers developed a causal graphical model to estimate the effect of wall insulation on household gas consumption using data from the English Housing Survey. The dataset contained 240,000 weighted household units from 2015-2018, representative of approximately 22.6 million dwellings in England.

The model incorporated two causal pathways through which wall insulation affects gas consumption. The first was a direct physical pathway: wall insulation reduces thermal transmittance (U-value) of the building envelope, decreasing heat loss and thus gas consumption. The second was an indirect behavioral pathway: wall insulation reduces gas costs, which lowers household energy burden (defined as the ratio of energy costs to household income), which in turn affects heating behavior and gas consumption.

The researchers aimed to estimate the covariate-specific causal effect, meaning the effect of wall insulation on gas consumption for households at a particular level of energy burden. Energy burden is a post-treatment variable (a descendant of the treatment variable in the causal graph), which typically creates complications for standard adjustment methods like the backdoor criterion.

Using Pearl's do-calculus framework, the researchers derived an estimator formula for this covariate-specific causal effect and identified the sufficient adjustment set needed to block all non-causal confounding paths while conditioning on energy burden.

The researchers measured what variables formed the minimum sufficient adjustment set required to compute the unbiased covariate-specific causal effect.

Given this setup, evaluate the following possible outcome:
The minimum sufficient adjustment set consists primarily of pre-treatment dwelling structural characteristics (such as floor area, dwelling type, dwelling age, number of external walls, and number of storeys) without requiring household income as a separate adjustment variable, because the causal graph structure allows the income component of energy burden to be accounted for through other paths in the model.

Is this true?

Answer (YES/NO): NO